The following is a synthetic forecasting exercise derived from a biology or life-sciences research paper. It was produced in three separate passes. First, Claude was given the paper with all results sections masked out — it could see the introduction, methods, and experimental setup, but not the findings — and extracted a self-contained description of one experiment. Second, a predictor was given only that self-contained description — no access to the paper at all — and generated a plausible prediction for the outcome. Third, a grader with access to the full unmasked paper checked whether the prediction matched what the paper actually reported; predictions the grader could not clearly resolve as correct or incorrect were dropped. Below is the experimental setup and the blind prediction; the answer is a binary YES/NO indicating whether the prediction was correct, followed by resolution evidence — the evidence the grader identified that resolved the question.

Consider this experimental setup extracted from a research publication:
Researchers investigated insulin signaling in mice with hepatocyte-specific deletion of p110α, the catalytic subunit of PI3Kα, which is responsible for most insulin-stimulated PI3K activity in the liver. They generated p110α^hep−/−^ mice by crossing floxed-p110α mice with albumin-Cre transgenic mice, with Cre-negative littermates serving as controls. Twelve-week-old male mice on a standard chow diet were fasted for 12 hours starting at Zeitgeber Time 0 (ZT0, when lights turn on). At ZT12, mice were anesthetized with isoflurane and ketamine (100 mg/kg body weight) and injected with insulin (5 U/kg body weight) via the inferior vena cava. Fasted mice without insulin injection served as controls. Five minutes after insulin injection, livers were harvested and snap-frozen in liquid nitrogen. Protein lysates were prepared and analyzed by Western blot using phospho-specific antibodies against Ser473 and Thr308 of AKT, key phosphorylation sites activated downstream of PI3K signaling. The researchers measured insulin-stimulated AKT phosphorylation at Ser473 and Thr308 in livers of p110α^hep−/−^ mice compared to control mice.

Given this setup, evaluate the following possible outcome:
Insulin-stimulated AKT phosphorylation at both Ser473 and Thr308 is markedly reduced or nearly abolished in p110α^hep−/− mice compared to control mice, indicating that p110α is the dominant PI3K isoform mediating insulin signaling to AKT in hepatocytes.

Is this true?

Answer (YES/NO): YES